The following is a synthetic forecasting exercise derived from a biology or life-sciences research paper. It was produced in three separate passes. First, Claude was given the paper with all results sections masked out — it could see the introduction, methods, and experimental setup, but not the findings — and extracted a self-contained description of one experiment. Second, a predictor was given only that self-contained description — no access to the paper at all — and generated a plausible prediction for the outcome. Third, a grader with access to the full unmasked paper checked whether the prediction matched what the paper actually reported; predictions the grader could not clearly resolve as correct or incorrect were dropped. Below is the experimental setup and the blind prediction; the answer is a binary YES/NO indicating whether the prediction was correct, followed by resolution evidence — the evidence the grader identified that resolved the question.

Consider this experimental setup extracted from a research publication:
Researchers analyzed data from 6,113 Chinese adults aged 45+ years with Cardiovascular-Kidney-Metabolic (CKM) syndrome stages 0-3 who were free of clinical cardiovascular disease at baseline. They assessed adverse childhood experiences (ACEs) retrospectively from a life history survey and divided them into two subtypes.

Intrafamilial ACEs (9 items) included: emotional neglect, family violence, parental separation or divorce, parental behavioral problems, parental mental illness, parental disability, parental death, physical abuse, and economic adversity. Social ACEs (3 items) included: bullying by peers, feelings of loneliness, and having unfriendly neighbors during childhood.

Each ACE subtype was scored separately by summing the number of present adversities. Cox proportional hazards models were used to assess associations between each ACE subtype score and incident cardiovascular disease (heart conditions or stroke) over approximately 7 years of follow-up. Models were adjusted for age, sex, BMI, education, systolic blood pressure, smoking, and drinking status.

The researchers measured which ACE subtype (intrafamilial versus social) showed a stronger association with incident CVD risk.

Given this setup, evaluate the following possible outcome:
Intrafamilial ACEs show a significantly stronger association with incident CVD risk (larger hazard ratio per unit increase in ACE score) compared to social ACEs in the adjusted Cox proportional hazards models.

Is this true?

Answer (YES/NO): YES